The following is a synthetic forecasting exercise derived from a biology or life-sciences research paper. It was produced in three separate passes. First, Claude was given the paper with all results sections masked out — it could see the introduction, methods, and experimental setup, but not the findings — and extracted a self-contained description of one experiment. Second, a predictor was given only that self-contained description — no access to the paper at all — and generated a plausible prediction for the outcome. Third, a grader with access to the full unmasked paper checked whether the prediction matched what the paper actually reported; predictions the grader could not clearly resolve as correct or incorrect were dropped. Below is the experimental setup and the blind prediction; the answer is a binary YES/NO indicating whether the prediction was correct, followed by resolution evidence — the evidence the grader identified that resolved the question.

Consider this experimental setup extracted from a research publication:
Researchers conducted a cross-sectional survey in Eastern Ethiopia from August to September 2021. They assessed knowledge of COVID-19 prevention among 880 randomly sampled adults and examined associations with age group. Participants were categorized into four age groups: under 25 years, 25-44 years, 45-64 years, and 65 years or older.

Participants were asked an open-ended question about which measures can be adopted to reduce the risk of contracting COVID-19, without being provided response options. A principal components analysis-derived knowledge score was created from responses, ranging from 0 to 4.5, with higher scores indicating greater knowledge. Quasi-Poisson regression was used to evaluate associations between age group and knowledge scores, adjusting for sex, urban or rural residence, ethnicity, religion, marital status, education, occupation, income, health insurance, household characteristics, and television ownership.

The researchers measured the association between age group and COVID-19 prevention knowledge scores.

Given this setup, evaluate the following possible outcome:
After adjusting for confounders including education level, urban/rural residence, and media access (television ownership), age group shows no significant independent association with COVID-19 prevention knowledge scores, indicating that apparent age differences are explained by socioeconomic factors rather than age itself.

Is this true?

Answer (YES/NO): NO